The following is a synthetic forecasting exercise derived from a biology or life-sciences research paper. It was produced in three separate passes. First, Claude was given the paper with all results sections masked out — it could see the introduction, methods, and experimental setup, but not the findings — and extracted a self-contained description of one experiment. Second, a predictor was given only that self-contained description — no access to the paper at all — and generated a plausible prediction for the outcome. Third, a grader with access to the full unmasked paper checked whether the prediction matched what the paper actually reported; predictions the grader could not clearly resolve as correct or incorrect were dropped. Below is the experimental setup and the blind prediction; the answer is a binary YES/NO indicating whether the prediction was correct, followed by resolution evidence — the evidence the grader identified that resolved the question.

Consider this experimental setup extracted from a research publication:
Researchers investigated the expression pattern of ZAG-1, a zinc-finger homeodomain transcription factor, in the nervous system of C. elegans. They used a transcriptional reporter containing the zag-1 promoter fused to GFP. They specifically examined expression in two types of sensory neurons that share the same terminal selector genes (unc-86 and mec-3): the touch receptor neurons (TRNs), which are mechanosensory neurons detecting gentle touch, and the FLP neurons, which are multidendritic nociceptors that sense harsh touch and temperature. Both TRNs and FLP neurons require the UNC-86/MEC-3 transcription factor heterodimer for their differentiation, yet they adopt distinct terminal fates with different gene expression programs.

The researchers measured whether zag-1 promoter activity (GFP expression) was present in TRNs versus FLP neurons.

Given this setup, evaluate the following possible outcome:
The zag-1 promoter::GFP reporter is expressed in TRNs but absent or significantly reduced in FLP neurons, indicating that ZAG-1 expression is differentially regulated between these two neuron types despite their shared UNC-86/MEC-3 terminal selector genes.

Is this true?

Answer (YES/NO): YES